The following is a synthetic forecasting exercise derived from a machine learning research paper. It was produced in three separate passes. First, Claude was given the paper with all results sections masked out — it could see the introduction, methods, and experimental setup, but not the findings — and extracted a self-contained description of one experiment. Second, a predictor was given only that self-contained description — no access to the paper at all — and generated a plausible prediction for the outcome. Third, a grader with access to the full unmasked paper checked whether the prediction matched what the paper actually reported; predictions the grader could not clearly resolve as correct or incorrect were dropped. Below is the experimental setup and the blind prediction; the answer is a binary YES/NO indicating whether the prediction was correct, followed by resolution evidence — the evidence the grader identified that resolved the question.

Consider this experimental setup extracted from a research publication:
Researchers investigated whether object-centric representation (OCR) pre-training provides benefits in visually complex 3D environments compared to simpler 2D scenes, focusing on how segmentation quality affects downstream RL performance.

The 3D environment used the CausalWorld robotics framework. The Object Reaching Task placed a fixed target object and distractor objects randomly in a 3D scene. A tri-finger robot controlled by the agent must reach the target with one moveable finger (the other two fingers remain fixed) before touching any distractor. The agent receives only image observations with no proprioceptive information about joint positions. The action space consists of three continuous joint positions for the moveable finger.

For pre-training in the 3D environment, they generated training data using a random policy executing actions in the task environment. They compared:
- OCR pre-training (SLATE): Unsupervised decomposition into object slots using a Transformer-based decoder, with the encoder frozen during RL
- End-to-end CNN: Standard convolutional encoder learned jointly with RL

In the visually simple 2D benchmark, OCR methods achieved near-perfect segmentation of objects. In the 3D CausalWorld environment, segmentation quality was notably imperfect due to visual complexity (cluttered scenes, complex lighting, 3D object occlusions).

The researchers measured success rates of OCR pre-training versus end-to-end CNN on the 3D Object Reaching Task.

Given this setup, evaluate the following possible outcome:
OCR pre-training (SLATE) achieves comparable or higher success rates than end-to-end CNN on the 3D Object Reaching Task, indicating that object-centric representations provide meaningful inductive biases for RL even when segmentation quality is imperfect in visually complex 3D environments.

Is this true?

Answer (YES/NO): YES